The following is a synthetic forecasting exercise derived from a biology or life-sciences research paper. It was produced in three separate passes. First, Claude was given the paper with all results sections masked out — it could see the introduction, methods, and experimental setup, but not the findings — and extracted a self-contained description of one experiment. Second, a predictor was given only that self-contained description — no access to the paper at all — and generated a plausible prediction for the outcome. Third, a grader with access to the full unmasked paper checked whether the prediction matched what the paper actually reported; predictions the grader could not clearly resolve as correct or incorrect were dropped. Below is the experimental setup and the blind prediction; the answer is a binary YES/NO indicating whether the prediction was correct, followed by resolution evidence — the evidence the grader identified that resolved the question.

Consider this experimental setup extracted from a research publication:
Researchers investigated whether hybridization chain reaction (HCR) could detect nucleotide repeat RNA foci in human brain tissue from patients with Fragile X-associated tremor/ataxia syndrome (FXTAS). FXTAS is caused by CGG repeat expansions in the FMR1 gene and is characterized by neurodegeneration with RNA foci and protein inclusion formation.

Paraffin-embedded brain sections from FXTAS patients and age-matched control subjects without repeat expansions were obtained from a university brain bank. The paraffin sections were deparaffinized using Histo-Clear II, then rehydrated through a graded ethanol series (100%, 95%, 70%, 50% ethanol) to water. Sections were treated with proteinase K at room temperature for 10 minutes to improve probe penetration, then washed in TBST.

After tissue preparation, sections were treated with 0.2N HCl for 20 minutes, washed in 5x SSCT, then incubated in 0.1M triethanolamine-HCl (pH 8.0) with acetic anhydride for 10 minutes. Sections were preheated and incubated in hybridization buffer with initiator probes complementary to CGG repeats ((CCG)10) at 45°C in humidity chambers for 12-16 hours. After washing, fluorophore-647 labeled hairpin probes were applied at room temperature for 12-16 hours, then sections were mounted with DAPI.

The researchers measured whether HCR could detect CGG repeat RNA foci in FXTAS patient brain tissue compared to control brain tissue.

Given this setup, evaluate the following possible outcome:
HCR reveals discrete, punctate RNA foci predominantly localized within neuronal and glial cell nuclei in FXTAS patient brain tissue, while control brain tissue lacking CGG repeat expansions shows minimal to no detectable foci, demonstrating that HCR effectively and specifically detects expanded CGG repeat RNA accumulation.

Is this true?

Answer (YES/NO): NO